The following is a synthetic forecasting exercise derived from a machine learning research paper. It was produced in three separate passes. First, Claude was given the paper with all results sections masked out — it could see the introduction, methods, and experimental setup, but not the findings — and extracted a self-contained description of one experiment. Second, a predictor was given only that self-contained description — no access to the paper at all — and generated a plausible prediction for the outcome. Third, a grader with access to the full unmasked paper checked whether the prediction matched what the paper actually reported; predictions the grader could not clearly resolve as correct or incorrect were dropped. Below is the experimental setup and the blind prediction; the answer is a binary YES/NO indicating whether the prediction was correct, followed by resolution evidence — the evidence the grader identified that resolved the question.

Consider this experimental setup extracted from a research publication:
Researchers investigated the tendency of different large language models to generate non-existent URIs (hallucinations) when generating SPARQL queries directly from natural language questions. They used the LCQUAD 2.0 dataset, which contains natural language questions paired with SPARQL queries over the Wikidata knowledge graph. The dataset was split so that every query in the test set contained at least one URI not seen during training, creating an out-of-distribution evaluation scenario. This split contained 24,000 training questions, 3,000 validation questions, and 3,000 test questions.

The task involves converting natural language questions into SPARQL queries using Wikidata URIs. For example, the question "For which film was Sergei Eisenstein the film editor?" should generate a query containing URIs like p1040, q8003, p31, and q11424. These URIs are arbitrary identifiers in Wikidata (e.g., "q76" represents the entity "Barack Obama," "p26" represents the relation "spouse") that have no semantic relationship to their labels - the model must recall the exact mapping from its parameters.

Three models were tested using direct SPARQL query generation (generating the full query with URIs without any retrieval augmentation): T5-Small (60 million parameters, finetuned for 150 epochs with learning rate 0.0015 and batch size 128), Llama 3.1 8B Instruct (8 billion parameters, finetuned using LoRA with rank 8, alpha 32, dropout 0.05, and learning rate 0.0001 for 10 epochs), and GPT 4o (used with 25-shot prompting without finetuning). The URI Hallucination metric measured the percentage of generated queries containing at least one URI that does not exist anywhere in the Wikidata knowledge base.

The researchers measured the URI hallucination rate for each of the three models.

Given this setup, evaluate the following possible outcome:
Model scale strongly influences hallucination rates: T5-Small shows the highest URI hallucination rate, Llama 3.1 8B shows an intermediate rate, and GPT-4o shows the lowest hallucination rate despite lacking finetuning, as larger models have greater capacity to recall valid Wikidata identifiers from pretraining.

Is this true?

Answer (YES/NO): NO